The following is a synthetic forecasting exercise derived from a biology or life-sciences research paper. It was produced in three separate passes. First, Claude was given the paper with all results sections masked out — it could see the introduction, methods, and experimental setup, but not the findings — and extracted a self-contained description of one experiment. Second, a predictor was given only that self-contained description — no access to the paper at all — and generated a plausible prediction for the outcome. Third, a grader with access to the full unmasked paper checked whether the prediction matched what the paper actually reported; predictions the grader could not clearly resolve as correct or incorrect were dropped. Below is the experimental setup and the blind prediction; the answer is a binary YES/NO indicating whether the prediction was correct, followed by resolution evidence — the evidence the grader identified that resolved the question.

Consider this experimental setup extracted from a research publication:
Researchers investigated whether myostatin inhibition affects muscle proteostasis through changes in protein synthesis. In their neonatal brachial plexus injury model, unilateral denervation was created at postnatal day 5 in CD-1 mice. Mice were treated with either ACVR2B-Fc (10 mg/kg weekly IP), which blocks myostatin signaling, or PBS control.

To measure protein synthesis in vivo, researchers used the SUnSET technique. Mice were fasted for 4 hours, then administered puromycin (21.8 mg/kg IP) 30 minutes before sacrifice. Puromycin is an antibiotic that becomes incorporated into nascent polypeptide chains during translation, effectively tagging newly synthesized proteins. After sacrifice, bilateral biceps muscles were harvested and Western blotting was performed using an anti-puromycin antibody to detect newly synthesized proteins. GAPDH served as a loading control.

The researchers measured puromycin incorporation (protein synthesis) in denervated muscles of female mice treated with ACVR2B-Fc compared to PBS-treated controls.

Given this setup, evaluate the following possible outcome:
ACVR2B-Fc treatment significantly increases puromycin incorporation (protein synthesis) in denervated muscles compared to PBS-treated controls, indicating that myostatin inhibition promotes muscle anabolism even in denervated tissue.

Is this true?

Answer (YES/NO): NO